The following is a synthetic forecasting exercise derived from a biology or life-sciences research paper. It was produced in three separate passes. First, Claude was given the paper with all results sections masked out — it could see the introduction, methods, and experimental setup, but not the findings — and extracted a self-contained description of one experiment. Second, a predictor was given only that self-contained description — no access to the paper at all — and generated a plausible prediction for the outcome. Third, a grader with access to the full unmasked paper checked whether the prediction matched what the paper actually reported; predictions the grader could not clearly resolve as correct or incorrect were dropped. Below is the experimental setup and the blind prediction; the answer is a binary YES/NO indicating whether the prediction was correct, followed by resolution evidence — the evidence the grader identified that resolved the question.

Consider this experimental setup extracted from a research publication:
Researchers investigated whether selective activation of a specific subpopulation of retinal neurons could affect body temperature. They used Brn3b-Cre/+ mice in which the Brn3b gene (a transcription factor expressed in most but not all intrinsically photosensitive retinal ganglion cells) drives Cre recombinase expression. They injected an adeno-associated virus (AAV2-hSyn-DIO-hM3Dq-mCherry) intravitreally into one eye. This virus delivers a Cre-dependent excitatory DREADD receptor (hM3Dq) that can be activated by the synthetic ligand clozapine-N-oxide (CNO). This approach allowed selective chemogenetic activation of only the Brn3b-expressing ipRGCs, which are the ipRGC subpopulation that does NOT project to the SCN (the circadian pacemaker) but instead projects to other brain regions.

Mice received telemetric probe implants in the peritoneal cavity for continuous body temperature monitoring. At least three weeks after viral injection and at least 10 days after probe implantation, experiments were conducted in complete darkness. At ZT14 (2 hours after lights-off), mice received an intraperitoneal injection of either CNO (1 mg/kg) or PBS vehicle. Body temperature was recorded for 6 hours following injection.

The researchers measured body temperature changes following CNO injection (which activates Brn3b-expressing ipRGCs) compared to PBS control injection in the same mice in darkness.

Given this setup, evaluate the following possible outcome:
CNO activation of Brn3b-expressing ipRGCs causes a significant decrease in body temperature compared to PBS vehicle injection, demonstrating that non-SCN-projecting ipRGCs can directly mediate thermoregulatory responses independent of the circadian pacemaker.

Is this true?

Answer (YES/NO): YES